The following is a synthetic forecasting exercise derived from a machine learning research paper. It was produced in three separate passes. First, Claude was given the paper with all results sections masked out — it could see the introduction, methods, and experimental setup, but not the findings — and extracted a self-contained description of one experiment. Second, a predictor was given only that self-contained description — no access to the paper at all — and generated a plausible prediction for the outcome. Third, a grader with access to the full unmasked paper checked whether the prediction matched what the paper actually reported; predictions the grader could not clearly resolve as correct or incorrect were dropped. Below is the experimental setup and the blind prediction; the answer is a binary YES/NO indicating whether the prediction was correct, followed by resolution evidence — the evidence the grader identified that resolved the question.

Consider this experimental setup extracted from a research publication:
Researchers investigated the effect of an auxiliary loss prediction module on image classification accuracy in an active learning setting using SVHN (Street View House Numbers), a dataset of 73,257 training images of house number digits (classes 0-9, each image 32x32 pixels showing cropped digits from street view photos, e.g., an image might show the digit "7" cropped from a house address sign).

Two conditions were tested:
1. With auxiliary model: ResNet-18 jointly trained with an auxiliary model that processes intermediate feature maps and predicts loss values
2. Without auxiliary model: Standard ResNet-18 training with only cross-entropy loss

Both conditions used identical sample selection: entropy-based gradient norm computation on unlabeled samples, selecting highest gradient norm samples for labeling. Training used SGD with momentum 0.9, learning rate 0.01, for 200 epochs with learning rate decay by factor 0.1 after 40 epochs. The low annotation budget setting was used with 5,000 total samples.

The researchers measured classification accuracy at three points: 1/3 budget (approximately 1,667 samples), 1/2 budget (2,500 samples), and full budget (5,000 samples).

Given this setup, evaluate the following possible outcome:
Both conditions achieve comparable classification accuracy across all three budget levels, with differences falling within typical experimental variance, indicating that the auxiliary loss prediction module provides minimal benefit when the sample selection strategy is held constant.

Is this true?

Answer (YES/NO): NO